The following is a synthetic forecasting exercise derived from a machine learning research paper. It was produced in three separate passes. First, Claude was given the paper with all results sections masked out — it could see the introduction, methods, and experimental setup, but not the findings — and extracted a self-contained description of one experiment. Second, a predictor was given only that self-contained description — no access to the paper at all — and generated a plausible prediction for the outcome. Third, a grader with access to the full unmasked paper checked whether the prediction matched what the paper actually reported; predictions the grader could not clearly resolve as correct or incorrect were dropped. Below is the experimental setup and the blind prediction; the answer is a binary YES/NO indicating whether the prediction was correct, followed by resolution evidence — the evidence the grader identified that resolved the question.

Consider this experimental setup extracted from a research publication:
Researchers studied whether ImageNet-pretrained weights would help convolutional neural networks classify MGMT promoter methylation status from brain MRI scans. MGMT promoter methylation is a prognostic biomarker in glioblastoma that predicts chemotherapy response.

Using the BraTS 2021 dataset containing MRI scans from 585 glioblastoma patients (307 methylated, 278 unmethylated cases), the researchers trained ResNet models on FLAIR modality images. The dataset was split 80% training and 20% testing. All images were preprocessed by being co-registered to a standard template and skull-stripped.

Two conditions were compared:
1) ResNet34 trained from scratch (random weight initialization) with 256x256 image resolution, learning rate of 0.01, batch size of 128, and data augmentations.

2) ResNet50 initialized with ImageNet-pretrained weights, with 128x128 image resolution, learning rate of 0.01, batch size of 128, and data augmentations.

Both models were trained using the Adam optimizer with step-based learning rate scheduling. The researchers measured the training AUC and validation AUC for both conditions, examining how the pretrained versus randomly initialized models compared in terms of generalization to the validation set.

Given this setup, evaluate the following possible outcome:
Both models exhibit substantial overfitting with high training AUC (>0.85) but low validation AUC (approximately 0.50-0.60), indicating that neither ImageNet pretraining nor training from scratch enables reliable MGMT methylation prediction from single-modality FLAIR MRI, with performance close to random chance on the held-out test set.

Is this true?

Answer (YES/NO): NO